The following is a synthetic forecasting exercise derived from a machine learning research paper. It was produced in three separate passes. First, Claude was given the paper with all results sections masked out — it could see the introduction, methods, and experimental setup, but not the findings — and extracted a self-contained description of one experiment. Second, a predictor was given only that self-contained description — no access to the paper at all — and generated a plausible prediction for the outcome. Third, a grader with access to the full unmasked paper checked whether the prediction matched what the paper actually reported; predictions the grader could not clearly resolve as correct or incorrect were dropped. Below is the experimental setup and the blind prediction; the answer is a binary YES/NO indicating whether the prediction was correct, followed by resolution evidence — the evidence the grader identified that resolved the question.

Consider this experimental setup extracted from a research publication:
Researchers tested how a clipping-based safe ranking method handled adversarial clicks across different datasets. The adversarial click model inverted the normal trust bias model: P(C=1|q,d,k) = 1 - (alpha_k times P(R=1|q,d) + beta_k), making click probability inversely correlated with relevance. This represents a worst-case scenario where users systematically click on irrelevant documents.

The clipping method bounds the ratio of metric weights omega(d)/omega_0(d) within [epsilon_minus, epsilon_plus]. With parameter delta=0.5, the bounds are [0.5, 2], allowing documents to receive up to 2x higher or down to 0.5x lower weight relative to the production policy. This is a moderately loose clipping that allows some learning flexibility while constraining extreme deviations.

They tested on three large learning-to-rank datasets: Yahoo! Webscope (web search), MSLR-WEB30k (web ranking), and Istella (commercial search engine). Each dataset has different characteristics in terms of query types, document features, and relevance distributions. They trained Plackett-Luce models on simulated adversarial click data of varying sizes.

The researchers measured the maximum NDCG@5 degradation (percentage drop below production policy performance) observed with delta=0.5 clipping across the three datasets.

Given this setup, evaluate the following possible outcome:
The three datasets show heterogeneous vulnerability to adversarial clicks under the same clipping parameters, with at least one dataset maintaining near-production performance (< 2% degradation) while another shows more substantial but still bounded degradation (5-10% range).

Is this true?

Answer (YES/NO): NO